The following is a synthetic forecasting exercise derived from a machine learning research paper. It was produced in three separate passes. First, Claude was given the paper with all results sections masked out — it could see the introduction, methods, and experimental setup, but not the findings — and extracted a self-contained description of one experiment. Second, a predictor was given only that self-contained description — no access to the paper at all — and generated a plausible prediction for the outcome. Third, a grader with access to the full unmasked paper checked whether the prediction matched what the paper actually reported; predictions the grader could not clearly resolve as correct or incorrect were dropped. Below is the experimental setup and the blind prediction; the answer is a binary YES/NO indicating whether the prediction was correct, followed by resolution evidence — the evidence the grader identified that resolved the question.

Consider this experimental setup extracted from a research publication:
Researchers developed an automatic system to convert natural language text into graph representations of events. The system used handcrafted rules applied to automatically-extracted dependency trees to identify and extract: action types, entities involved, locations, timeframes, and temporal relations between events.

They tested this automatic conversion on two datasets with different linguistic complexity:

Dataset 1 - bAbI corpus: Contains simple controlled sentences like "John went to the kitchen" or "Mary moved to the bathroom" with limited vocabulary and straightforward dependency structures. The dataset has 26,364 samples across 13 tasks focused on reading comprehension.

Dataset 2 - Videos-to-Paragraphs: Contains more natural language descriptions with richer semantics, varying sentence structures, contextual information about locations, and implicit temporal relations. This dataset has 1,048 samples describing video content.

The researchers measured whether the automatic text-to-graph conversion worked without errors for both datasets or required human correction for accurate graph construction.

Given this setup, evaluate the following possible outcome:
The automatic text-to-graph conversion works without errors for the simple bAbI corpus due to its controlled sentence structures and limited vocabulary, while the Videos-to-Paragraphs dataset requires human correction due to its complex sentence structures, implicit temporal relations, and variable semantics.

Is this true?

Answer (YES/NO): YES